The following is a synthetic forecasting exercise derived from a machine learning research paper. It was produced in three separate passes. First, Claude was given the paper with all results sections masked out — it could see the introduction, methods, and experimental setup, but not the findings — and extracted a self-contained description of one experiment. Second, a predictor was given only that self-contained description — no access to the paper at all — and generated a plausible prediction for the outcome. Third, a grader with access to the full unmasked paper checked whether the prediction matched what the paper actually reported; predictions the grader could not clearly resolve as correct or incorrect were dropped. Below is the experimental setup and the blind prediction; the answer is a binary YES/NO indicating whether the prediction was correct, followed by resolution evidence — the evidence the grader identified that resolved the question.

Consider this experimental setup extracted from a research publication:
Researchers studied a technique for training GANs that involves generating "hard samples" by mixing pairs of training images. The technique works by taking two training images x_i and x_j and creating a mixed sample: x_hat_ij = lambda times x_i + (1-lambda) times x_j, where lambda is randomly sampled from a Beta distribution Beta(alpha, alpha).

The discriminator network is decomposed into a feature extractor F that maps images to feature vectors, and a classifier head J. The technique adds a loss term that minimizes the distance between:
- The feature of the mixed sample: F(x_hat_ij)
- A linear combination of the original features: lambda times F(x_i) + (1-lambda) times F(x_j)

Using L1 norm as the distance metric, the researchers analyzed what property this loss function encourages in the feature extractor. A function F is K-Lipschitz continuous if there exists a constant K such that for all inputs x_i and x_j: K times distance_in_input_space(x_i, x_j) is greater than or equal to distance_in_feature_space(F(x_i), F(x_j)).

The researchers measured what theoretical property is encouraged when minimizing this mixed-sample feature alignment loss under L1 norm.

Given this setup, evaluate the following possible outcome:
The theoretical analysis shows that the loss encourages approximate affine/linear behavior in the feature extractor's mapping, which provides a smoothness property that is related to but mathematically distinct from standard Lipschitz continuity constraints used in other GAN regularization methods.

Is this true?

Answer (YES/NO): NO